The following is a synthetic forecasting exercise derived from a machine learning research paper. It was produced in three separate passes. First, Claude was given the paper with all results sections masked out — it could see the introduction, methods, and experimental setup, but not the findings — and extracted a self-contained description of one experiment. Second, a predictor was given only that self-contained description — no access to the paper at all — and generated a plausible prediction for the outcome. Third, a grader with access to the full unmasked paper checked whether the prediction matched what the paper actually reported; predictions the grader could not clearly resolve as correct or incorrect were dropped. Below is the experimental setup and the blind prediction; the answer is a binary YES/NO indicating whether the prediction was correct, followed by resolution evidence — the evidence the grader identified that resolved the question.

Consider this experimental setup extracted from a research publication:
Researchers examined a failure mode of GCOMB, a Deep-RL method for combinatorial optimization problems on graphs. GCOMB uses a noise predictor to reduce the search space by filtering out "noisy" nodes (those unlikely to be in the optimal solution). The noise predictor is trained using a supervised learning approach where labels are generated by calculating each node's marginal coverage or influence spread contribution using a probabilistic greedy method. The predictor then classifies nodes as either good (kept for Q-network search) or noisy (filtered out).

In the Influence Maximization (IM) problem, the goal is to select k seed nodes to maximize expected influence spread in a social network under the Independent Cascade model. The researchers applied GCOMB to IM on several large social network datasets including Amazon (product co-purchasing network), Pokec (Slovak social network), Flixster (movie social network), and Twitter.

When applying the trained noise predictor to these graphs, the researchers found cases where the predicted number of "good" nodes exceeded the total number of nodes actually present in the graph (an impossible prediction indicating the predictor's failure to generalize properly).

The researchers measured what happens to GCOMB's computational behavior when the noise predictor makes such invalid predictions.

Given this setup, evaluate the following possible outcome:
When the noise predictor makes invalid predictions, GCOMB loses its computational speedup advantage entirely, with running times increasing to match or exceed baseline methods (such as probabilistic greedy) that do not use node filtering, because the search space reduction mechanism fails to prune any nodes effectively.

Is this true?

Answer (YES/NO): YES